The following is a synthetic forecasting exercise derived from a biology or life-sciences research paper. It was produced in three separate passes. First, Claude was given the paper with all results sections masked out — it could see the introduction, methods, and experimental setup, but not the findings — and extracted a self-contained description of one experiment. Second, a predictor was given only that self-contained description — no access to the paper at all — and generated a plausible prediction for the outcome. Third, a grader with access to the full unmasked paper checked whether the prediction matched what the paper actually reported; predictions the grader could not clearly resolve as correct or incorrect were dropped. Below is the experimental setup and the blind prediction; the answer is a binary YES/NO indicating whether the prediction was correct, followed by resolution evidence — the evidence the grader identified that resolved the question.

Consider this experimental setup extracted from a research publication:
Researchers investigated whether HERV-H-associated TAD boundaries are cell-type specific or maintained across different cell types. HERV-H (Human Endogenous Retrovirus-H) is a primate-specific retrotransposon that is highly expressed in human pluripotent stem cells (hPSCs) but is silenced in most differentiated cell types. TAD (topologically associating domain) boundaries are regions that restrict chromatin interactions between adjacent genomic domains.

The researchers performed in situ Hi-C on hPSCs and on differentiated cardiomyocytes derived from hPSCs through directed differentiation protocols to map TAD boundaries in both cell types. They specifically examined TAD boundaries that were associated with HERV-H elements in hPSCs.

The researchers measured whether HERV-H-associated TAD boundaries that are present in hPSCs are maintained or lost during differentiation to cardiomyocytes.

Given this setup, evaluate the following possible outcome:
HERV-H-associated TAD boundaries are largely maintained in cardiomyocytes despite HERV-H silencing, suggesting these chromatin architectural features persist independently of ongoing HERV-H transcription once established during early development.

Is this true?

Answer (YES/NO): NO